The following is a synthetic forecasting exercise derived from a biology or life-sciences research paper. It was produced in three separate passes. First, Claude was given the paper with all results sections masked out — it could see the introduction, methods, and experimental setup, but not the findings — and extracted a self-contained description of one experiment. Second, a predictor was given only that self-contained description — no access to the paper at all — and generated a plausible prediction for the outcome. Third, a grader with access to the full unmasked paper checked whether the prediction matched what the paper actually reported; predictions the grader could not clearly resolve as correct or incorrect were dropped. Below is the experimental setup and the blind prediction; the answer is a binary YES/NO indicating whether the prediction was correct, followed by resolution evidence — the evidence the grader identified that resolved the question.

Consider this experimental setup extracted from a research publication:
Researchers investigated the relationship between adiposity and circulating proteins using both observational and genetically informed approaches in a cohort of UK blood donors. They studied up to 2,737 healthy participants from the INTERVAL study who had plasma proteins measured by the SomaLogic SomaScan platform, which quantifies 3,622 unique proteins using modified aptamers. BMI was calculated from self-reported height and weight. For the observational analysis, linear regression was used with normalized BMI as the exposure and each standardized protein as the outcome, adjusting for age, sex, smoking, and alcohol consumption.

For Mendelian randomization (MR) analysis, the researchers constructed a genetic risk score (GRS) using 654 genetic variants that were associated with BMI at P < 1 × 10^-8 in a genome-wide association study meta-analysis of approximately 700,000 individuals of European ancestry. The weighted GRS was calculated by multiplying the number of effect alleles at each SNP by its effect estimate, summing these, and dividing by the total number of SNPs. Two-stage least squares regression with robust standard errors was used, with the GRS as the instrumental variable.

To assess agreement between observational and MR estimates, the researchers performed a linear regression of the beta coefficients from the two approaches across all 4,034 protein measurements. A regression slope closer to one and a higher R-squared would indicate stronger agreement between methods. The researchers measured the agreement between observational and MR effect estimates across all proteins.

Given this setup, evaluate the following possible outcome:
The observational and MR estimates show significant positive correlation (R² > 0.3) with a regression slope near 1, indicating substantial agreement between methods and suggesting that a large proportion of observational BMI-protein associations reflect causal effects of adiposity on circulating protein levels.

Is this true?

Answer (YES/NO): NO